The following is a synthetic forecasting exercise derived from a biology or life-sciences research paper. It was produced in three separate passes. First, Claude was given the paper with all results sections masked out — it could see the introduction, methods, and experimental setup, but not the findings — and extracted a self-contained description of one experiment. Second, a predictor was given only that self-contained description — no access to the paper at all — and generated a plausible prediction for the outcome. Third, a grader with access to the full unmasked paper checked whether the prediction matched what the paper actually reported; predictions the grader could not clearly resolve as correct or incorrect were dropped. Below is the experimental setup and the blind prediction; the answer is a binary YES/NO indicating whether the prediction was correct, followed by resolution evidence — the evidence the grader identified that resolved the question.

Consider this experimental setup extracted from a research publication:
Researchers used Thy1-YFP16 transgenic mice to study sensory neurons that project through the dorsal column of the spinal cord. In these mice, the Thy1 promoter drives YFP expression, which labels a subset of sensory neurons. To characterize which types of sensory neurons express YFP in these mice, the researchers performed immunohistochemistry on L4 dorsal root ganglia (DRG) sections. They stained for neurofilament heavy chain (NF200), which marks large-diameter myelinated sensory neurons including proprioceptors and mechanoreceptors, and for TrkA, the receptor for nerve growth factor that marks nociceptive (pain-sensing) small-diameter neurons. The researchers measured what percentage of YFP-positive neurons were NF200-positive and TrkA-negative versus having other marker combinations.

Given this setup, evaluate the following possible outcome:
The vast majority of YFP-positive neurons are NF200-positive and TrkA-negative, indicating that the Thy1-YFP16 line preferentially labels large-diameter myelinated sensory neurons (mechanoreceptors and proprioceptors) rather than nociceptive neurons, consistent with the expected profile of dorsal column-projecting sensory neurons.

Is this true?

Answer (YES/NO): YES